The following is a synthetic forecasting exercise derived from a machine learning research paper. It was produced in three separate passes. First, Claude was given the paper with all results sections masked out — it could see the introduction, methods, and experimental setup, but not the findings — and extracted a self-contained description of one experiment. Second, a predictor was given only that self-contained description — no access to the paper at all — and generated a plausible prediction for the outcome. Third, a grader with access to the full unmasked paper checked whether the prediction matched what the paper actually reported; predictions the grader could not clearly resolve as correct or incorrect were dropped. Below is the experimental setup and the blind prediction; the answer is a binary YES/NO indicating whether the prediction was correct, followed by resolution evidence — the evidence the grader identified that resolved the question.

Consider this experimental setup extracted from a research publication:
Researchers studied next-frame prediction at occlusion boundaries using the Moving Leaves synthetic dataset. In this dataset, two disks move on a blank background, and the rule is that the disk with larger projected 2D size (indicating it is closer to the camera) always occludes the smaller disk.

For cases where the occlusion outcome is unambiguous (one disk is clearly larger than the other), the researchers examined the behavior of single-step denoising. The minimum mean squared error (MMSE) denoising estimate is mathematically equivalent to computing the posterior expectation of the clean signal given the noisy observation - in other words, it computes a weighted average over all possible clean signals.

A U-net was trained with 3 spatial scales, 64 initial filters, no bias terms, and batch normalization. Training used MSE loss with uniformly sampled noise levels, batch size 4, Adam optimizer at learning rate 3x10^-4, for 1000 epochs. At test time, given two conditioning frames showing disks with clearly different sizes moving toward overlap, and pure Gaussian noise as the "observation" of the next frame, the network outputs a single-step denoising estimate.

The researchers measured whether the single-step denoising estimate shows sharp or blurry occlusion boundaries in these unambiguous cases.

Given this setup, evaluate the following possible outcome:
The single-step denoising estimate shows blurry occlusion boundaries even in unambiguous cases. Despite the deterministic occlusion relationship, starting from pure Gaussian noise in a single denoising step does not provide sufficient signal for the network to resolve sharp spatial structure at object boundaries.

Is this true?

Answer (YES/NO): YES